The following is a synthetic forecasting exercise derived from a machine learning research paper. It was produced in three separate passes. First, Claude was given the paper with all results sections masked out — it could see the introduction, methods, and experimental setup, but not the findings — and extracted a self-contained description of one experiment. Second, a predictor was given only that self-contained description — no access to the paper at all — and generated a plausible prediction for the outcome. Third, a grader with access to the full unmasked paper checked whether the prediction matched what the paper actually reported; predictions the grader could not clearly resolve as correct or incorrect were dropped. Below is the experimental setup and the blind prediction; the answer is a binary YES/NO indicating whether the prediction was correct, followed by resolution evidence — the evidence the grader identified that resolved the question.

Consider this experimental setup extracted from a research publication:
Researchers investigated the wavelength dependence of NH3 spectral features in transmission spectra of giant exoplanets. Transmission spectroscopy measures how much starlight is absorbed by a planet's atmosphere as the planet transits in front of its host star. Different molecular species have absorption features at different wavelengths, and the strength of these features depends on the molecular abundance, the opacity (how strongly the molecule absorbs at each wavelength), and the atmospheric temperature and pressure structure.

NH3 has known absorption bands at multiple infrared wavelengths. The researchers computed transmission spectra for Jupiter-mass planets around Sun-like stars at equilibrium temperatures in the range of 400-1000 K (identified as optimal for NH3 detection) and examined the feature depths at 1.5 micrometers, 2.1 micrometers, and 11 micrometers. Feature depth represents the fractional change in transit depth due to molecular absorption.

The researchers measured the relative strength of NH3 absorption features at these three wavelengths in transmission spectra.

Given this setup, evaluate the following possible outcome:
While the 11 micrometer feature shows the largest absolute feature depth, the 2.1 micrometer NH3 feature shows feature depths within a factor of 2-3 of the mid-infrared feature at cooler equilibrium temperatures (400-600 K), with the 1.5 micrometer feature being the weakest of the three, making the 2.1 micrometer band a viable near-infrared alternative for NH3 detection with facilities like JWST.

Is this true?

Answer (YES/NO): NO